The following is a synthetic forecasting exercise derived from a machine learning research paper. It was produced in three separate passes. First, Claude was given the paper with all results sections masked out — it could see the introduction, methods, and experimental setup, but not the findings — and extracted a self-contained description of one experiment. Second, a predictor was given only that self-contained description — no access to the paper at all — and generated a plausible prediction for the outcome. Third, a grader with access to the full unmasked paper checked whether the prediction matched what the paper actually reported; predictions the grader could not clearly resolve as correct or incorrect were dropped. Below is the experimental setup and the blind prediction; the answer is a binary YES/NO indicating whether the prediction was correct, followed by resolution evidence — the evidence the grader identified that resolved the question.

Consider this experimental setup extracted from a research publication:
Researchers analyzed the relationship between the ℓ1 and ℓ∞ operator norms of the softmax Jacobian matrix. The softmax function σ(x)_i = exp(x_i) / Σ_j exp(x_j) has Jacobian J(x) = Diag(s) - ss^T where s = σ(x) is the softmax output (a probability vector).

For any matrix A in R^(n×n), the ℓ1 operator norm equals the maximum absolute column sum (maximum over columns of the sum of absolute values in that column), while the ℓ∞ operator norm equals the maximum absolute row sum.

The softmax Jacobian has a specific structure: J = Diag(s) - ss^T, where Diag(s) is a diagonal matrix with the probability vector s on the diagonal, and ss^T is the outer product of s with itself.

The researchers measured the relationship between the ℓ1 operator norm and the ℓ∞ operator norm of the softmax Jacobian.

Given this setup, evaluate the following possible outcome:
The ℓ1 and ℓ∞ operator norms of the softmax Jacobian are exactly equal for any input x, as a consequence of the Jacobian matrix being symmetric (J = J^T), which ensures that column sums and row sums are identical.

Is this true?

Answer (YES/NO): YES